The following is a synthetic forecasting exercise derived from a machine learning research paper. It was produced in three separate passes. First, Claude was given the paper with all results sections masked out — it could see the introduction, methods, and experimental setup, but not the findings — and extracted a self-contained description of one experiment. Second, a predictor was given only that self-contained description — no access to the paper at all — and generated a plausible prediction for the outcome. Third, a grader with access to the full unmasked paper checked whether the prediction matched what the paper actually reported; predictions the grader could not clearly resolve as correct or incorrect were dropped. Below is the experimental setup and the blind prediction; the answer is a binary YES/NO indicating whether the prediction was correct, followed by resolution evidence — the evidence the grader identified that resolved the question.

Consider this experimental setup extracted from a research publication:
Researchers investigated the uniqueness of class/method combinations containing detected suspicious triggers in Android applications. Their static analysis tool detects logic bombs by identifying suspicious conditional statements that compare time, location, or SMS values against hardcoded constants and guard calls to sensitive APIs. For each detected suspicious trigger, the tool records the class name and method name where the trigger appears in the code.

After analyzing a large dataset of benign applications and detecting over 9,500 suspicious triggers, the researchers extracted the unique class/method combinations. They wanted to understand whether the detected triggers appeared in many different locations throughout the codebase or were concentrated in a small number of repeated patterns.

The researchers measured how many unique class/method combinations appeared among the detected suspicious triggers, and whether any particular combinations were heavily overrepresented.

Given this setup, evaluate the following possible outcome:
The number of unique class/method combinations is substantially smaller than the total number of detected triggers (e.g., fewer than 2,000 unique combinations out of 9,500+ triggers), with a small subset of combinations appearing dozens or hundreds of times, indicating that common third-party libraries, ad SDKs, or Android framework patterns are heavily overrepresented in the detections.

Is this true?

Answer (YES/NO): NO